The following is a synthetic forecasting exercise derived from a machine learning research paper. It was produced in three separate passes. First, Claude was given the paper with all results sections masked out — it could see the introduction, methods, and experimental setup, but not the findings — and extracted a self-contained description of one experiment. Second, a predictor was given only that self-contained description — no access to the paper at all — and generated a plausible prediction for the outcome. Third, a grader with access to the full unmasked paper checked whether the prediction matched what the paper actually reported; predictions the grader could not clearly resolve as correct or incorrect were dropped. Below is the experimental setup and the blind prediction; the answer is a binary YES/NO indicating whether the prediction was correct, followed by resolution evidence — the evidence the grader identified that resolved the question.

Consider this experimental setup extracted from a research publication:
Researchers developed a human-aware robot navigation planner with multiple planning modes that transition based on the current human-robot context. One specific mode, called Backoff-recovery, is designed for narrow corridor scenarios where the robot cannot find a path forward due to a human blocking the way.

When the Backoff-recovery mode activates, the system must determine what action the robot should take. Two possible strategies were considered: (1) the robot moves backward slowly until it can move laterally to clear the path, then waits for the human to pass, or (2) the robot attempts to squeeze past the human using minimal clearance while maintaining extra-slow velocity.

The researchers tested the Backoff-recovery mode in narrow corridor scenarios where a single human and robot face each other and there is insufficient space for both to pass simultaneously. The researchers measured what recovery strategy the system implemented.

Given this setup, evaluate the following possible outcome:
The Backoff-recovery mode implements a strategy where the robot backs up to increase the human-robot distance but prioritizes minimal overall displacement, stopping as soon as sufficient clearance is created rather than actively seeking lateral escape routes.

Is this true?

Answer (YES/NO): NO